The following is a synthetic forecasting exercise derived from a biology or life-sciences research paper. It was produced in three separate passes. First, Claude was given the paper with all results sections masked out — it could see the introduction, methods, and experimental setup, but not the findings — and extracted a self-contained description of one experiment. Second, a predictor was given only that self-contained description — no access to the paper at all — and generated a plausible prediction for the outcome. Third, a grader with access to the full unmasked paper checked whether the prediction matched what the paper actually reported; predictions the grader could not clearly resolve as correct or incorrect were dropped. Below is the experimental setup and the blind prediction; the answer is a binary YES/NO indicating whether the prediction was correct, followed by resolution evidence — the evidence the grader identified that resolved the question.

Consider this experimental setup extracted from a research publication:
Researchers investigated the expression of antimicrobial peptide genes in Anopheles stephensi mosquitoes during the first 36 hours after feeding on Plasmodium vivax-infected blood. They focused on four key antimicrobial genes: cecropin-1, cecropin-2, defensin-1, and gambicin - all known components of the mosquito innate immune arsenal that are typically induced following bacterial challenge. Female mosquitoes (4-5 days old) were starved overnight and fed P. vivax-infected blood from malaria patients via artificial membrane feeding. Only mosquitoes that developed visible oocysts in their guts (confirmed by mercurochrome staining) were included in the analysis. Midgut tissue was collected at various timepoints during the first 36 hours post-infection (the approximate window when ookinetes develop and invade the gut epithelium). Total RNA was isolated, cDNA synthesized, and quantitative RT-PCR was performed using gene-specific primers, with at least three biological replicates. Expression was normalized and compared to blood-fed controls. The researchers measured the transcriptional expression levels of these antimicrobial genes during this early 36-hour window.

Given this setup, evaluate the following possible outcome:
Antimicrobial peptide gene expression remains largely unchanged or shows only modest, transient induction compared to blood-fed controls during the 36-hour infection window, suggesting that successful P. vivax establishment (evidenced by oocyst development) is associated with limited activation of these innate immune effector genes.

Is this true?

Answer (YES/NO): YES